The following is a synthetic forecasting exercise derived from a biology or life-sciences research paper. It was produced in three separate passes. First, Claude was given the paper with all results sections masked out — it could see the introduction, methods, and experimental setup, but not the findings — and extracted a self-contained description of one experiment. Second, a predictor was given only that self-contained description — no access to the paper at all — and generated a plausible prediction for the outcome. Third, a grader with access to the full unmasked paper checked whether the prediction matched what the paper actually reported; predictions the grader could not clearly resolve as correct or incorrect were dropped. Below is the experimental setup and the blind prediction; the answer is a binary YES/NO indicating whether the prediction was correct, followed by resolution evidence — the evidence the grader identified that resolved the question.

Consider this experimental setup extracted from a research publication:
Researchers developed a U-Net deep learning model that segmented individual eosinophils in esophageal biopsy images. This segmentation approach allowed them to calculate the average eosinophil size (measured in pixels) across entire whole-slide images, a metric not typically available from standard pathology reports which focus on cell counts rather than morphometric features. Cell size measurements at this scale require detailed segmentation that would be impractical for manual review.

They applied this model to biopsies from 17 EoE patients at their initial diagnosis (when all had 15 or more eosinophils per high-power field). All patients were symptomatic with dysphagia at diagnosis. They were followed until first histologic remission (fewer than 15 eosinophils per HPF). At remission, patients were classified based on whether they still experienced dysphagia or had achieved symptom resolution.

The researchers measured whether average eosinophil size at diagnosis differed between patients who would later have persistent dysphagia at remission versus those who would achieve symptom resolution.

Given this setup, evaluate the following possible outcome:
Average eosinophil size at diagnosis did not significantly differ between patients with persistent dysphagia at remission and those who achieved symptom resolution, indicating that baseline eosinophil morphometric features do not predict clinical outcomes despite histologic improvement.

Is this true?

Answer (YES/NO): YES